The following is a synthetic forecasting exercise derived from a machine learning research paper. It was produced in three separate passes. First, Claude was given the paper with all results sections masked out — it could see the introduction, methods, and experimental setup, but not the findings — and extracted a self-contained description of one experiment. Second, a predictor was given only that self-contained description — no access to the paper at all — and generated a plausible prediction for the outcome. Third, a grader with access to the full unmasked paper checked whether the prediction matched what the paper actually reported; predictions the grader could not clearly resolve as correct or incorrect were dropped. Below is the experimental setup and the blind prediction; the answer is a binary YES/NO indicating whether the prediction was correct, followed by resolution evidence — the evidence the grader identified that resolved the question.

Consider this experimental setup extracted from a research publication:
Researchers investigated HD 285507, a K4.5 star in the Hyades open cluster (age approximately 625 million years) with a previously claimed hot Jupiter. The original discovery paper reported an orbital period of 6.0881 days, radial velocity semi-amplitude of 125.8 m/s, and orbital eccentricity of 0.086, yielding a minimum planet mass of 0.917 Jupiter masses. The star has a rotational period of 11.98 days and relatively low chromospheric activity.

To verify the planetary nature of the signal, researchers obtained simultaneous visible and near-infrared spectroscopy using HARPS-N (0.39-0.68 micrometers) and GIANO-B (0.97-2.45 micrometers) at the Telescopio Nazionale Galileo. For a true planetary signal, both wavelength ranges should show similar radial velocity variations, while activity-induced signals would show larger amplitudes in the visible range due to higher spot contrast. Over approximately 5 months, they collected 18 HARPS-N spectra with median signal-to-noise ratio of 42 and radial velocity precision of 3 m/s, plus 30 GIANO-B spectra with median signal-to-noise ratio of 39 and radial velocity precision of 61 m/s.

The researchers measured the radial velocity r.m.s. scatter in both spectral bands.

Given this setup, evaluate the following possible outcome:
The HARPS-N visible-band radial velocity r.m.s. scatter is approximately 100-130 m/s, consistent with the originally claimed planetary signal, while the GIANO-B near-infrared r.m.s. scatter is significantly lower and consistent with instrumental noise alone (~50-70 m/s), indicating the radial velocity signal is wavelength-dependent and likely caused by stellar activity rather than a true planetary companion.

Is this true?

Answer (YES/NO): NO